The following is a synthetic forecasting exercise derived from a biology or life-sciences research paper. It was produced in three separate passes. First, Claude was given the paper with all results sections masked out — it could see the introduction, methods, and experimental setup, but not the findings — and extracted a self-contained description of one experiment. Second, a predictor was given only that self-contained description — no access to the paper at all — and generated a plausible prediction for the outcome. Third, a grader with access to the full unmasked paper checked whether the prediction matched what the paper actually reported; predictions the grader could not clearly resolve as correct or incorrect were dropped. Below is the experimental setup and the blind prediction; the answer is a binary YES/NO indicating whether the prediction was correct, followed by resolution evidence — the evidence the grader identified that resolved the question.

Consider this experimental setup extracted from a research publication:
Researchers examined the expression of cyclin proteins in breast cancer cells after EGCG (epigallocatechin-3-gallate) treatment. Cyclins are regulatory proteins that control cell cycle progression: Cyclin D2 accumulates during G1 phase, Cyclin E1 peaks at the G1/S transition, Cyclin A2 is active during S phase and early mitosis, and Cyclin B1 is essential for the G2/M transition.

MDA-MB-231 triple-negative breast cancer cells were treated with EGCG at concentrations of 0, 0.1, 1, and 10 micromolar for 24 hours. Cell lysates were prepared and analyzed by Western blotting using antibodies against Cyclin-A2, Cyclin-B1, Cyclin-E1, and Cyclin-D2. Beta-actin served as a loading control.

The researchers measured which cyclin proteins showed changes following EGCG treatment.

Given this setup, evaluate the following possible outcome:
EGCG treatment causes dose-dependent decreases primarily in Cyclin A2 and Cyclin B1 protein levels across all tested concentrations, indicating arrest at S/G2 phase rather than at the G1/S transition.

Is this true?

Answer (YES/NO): NO